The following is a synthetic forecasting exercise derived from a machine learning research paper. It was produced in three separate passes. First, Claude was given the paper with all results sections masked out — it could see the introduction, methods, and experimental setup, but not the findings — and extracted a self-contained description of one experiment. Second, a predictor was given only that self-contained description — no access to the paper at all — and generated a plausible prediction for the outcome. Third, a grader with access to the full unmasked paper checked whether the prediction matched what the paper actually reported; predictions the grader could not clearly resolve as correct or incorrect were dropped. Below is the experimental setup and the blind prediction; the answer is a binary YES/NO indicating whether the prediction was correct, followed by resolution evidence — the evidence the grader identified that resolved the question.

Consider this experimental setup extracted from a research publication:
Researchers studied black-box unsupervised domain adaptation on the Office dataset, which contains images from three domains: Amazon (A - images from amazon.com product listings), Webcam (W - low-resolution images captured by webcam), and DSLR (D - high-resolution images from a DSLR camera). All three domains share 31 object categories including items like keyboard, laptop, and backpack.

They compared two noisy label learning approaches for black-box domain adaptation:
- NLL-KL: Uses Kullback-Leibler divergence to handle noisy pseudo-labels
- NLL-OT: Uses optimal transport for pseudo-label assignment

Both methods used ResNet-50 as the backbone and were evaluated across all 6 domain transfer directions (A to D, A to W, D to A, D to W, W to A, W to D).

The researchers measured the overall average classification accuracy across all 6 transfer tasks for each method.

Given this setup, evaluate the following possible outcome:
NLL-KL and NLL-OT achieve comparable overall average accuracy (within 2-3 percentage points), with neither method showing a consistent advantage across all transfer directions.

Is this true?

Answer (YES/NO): YES